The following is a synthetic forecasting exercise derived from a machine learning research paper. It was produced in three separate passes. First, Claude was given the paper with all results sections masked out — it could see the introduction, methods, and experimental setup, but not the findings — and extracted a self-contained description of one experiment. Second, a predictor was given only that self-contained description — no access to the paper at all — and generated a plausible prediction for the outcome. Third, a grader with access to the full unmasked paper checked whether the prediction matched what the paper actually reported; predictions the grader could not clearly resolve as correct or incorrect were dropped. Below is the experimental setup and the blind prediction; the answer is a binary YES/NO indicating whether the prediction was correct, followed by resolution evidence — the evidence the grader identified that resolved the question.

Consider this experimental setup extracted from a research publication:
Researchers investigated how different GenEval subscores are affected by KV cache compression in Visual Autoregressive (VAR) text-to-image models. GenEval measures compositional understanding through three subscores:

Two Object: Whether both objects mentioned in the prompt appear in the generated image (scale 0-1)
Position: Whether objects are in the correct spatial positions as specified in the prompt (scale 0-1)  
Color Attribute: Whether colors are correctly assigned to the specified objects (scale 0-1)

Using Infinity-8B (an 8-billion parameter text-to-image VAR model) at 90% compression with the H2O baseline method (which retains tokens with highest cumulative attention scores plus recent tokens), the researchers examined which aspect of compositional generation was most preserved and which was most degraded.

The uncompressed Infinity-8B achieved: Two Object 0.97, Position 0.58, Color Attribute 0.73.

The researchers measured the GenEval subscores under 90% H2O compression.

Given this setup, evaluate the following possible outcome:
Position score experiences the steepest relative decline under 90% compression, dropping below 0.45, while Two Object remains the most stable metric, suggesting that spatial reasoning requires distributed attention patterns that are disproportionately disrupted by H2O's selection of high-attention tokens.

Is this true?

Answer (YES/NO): NO